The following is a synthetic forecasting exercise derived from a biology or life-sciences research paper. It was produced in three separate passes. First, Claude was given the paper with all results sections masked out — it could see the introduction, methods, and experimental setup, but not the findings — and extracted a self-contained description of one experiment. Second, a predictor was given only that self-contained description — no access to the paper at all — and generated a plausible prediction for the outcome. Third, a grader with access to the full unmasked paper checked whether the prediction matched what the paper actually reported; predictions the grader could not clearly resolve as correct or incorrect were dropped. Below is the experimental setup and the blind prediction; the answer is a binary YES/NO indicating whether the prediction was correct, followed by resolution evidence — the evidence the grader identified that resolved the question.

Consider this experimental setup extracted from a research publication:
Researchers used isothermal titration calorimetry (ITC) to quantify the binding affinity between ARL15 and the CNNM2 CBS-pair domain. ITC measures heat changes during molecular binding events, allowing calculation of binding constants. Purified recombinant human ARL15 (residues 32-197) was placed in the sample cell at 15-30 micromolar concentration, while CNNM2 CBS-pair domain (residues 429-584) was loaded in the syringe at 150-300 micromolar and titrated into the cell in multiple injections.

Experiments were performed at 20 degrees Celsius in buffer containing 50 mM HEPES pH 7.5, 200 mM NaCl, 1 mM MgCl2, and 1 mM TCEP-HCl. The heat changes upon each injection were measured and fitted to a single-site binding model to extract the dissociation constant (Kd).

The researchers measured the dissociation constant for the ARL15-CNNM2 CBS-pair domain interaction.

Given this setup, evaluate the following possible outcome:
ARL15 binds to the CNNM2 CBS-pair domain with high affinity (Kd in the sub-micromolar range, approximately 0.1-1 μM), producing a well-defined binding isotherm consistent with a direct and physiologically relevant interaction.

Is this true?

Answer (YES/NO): NO